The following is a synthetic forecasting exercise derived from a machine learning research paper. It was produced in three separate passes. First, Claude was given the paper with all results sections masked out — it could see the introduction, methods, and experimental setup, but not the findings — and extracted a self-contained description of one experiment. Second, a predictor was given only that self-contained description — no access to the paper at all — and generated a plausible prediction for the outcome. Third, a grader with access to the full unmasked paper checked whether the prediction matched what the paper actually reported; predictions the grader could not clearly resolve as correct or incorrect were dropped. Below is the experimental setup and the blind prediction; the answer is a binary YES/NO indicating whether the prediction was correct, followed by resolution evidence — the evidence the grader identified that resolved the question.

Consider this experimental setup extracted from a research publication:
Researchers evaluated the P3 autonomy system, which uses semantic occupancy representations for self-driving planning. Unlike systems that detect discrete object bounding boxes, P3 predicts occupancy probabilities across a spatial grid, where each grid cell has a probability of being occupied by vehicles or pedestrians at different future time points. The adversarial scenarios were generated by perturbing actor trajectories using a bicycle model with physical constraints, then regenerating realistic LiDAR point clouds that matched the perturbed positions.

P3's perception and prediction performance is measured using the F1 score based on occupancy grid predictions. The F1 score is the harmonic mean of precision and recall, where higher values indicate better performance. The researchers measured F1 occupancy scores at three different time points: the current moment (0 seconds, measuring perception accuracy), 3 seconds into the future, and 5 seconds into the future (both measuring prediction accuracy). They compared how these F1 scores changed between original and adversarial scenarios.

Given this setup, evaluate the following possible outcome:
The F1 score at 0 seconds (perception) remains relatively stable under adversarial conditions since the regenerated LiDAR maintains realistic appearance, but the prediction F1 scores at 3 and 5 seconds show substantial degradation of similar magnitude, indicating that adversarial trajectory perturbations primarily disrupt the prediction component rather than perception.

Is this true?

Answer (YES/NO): NO